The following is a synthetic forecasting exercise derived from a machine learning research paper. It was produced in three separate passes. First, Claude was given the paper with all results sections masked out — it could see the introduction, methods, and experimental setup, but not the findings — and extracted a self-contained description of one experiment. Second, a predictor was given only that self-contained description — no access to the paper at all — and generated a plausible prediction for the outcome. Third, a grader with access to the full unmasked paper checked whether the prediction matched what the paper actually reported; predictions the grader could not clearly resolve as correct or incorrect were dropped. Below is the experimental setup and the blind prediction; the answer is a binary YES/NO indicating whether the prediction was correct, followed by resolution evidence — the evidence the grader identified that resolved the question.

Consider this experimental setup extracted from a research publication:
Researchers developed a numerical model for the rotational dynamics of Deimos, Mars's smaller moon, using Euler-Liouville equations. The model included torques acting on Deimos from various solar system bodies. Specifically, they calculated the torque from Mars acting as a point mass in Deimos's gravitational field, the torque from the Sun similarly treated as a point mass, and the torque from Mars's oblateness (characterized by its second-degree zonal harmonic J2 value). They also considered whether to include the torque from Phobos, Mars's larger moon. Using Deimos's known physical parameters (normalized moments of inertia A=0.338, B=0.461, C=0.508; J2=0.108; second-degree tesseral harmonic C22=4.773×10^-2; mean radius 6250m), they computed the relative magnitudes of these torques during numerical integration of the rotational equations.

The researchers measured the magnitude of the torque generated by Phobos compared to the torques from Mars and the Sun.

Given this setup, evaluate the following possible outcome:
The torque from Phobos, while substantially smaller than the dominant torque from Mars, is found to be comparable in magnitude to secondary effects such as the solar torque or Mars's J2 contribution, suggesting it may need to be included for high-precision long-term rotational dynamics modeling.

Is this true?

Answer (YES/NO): NO